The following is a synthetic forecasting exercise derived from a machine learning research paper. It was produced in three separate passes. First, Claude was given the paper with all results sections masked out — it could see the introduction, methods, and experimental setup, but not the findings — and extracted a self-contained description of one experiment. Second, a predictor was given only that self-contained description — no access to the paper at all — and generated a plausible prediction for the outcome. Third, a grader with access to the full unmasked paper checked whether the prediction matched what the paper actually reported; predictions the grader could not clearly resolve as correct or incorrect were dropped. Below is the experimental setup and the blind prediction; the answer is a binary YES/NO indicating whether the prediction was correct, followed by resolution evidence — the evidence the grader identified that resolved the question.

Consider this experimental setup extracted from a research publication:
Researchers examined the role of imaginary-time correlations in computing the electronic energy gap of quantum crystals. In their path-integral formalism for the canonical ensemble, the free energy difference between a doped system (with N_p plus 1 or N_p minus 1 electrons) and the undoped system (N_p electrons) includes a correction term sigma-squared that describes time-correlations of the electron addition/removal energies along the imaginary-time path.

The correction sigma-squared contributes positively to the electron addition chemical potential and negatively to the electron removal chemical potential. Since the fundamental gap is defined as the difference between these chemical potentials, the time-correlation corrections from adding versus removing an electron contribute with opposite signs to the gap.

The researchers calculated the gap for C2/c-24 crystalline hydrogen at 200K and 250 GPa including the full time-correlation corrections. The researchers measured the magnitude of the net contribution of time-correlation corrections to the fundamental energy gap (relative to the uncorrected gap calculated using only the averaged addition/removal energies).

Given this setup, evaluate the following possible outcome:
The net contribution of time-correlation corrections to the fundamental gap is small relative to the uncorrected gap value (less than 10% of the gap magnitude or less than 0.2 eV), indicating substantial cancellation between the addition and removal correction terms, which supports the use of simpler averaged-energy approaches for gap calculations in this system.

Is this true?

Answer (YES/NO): YES